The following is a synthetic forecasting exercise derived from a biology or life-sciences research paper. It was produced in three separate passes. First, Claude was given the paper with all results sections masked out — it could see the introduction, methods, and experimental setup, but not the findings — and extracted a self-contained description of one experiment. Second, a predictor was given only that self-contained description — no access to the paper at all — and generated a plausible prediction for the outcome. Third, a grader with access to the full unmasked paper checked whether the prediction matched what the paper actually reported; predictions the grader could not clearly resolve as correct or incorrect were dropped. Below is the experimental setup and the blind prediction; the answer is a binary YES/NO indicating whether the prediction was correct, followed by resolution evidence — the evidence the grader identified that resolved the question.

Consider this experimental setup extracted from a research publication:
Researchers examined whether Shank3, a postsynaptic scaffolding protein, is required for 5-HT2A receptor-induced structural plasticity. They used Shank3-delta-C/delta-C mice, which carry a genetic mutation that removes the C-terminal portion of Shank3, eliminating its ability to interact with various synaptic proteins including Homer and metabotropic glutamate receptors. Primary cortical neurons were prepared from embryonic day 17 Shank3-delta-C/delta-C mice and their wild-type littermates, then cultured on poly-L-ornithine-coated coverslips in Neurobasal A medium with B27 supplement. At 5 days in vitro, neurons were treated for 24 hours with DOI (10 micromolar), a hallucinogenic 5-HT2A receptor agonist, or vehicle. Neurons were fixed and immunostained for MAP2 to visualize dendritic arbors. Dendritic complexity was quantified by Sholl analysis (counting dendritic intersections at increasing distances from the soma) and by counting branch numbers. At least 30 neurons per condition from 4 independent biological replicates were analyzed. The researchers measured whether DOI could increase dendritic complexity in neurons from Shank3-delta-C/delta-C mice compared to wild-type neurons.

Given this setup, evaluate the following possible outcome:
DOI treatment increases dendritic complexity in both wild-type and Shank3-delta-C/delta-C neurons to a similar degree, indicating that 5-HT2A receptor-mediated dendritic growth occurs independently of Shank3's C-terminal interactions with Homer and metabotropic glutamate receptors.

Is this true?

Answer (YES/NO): NO